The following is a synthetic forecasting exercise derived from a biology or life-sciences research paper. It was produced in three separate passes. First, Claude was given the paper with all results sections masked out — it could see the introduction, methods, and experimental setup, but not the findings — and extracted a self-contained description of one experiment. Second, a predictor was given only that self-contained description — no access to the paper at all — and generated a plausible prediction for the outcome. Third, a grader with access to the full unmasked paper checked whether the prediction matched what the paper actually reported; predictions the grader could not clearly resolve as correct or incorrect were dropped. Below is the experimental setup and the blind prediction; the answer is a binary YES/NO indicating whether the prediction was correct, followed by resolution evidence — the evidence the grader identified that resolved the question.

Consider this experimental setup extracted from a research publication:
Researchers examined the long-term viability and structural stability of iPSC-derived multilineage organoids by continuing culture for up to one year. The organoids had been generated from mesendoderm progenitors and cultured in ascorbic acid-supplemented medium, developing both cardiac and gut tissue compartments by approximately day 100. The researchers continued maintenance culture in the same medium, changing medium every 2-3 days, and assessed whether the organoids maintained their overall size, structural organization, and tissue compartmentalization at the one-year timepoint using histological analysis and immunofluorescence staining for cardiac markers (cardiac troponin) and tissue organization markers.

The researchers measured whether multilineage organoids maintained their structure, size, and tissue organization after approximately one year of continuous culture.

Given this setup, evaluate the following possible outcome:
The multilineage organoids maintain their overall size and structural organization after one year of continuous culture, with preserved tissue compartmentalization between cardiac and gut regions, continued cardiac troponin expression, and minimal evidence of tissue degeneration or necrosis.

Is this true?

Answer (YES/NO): YES